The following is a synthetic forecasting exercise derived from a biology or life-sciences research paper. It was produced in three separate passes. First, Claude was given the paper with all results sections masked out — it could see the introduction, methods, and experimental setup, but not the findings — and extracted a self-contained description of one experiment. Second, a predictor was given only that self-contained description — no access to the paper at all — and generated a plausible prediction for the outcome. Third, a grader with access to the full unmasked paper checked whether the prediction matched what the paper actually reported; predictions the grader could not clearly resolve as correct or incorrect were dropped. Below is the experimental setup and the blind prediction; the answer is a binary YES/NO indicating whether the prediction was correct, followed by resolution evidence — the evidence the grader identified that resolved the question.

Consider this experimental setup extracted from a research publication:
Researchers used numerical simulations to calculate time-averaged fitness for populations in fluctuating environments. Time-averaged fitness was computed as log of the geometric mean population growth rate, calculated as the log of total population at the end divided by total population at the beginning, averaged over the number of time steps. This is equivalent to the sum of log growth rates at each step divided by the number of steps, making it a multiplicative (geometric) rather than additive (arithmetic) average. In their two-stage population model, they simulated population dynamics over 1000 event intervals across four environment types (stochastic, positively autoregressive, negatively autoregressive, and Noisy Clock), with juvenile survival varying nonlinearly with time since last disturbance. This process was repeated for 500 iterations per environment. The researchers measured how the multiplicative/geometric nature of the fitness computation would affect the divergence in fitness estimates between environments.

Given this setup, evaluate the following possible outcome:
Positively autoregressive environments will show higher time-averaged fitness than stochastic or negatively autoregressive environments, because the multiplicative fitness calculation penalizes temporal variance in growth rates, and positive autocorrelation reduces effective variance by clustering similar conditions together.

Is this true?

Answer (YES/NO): NO